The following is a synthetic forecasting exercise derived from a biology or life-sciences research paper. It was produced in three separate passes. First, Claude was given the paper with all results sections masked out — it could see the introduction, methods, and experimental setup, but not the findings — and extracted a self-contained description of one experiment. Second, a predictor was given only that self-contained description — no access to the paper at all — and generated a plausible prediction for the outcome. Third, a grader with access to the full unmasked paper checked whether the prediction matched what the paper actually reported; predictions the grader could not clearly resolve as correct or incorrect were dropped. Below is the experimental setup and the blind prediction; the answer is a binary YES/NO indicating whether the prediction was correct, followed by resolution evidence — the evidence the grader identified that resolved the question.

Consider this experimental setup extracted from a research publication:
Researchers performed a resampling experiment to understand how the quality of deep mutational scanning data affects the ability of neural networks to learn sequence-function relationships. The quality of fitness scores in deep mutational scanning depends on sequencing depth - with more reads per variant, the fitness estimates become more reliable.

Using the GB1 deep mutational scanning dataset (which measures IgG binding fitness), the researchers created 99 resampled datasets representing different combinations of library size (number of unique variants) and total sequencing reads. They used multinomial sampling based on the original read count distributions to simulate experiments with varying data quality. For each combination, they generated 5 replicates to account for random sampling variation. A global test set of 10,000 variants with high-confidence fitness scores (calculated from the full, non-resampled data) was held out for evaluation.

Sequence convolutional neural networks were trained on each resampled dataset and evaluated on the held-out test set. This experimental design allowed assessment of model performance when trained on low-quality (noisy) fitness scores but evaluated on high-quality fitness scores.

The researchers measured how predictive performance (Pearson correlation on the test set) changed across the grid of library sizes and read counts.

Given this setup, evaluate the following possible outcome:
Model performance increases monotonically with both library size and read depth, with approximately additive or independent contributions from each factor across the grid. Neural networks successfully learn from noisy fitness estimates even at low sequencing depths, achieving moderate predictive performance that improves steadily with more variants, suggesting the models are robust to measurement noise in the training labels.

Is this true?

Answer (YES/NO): NO